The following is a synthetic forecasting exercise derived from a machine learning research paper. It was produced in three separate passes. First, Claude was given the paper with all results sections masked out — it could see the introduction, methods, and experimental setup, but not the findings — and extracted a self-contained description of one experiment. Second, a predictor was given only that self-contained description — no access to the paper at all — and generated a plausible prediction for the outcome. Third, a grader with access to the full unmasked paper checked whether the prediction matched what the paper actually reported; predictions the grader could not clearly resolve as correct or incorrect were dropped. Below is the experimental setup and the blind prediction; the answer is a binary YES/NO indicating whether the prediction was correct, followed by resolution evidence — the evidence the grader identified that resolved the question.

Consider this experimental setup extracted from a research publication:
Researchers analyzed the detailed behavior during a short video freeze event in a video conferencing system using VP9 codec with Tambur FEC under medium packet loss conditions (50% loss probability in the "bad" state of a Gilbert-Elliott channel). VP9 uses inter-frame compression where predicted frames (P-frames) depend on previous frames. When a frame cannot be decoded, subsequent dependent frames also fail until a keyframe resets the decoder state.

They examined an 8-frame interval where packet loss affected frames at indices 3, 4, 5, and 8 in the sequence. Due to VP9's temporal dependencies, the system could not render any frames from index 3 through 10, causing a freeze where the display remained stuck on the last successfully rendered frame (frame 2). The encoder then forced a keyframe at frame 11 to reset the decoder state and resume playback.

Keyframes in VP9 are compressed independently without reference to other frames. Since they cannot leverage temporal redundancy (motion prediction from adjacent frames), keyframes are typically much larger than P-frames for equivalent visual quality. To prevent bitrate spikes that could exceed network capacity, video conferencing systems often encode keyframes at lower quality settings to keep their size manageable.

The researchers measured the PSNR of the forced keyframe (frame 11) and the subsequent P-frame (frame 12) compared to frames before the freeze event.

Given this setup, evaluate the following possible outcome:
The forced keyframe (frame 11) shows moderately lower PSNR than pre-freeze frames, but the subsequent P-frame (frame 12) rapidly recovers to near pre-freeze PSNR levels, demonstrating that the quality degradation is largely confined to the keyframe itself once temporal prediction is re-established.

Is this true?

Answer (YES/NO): NO